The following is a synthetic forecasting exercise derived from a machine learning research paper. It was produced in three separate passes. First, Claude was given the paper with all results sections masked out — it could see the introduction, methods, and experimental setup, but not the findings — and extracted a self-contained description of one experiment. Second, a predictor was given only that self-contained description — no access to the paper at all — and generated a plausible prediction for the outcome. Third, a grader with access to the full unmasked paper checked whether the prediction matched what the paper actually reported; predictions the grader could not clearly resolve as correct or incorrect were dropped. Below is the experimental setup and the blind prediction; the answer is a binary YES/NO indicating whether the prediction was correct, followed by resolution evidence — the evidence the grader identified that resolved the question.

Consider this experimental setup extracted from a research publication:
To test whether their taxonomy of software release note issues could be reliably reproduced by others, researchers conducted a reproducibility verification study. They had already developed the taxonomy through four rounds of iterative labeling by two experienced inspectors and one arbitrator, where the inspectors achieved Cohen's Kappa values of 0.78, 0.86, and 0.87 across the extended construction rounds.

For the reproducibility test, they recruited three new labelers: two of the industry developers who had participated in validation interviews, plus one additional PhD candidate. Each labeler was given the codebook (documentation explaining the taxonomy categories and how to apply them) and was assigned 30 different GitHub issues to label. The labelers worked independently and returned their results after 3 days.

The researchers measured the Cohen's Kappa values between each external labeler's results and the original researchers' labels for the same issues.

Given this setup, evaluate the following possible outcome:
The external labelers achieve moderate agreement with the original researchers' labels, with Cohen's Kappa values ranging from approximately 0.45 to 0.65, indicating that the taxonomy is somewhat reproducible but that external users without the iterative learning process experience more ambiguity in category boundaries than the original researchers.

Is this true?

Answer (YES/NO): NO